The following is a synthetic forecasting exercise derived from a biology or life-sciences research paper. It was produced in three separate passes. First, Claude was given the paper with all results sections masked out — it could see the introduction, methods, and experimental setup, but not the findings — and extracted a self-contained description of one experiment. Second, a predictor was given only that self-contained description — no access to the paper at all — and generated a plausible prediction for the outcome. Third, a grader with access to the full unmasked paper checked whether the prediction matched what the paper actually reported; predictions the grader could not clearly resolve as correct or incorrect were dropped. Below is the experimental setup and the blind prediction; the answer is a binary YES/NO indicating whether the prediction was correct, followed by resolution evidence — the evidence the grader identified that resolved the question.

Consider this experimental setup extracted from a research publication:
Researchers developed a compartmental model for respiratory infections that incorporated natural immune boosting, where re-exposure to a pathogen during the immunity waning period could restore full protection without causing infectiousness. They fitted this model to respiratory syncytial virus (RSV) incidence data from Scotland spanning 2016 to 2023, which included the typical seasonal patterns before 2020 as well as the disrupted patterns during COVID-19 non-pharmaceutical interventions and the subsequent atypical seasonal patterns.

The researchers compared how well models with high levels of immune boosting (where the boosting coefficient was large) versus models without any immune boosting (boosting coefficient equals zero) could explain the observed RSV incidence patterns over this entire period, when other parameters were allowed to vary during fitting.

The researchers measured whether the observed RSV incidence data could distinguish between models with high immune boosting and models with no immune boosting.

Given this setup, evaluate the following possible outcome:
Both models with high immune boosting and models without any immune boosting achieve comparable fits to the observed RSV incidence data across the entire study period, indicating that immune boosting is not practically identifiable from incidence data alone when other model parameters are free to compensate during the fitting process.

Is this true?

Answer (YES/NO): YES